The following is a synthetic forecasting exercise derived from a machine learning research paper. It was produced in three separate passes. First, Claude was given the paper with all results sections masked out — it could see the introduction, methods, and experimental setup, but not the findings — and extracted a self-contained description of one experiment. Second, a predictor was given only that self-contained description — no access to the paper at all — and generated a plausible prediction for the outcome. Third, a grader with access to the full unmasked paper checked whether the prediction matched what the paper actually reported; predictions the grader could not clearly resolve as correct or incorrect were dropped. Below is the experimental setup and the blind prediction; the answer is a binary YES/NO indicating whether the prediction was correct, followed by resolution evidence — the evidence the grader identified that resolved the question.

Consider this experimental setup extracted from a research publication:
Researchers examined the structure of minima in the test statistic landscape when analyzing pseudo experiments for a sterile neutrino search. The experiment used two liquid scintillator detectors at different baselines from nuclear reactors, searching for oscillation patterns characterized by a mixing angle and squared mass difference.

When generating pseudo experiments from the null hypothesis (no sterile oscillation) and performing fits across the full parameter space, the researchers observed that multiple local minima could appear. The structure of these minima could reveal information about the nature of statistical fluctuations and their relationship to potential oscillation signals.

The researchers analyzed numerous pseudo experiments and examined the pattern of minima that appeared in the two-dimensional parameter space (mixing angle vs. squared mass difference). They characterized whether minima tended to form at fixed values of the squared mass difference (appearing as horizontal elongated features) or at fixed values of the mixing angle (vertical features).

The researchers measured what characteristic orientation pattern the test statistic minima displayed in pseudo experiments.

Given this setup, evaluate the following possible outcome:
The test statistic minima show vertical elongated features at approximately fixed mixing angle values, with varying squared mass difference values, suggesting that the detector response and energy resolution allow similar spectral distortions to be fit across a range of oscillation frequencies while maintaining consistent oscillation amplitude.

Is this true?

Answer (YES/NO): NO